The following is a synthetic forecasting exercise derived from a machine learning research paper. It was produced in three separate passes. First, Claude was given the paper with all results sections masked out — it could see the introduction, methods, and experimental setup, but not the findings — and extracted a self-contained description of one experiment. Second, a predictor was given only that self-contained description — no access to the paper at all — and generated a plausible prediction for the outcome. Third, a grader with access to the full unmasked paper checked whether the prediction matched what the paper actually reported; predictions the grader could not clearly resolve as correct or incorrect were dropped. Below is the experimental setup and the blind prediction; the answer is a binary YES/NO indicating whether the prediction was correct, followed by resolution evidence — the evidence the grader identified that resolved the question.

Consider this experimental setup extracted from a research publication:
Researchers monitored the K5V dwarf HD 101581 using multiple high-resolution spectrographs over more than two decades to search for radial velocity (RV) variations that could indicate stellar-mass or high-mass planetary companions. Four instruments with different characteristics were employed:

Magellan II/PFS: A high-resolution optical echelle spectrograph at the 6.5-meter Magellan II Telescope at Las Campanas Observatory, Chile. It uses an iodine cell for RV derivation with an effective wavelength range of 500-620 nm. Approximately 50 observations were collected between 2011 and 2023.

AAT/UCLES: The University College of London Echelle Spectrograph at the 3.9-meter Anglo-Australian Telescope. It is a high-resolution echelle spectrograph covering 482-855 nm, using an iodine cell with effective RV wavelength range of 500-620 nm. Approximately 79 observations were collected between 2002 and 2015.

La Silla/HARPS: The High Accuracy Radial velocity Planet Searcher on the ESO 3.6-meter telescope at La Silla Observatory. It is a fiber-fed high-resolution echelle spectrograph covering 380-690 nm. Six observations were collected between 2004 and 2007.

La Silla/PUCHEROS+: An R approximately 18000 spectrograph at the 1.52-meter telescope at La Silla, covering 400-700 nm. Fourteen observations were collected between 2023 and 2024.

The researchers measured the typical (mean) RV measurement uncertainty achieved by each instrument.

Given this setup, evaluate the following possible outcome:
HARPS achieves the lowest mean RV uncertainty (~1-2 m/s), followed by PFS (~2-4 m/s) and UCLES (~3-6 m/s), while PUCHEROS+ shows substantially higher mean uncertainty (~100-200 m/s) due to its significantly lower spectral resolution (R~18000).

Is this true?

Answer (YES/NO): NO